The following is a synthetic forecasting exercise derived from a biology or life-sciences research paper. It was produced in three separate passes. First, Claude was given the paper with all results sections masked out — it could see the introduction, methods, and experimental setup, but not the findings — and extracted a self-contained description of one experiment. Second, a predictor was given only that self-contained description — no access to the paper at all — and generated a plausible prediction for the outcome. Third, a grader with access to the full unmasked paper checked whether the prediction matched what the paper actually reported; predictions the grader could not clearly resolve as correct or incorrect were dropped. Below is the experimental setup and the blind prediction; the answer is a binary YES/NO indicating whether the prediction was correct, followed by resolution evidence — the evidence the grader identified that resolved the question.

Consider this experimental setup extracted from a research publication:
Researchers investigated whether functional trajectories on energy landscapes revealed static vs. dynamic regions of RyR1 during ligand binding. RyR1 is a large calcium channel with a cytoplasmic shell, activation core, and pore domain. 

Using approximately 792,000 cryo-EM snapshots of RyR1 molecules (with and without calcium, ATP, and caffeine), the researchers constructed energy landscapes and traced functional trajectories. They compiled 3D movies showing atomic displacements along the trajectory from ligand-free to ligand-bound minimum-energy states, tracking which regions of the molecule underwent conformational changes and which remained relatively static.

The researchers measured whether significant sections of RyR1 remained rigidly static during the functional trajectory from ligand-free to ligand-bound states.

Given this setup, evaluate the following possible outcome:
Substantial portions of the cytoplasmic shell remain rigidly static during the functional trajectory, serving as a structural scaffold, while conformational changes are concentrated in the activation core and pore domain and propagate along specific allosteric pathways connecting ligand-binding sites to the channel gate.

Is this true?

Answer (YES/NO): NO